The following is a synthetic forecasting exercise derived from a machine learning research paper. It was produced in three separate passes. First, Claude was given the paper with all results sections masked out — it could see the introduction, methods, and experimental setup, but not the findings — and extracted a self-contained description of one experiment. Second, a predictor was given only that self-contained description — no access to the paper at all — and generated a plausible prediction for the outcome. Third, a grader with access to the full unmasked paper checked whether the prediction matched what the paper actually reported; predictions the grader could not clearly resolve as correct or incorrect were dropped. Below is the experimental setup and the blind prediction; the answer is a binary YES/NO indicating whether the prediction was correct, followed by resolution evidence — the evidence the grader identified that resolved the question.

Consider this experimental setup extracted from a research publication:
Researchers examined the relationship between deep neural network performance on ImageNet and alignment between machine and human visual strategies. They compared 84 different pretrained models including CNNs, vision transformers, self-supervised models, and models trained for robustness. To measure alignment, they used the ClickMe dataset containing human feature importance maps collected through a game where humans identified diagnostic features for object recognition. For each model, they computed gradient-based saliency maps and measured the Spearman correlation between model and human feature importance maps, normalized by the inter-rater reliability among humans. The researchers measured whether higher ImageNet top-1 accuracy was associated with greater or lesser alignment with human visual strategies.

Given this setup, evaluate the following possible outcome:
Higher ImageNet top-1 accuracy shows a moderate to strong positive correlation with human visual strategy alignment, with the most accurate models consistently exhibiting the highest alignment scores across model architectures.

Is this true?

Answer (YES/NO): NO